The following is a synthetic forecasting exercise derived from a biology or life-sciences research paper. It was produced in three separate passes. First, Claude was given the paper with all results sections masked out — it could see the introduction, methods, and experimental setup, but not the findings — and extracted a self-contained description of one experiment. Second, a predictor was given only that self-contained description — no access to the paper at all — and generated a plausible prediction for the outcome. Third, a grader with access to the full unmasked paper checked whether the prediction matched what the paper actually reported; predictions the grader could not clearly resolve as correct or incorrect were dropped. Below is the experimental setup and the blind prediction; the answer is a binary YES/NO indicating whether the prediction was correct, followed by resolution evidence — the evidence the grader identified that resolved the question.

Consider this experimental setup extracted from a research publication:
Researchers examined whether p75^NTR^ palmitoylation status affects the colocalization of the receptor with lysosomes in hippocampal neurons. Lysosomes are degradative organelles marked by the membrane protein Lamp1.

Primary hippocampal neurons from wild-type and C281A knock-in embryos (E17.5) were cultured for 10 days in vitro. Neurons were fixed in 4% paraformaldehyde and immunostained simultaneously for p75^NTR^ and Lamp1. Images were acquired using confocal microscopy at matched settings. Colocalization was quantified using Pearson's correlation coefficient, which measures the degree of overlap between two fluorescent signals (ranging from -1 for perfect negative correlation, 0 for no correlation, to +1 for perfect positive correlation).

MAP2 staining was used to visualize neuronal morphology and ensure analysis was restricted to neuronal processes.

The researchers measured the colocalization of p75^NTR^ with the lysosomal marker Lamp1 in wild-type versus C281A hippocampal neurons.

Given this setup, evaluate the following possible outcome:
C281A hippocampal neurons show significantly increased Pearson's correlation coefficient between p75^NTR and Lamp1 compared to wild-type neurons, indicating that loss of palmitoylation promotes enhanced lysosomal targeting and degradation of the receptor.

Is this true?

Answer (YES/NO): YES